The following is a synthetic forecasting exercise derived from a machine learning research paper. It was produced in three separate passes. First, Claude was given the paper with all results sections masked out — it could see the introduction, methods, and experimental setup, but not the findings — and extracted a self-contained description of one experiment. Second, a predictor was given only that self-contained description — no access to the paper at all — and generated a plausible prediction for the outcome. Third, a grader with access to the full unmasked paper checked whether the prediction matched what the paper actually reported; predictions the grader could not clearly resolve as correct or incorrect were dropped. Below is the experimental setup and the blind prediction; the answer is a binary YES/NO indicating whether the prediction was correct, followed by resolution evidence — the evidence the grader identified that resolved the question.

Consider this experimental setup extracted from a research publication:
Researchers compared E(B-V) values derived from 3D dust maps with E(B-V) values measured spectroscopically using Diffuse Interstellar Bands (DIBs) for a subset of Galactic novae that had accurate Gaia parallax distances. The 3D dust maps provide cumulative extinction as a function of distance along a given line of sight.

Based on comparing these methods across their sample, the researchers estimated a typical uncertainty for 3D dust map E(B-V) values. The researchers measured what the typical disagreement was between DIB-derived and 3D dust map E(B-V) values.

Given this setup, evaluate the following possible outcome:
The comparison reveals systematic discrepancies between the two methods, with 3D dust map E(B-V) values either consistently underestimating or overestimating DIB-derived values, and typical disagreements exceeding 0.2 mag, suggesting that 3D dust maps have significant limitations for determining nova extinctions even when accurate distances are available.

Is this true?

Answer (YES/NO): NO